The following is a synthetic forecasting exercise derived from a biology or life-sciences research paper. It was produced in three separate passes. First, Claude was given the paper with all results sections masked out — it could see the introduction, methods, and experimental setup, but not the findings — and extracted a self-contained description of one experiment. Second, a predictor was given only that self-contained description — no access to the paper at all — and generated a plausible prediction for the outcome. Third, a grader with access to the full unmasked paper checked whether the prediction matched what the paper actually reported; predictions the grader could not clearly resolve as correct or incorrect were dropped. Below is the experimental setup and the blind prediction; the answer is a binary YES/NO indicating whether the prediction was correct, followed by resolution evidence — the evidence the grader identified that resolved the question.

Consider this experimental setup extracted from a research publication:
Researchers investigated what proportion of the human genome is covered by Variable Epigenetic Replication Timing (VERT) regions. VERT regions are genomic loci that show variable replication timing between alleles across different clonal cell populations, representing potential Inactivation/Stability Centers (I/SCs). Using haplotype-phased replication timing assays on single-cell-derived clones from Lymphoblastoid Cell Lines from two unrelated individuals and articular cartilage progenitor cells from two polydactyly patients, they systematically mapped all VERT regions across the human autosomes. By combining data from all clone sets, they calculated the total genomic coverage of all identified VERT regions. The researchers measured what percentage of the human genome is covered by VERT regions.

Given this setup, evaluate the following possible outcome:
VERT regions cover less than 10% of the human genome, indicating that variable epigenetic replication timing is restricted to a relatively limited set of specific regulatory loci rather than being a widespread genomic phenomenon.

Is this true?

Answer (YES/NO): NO